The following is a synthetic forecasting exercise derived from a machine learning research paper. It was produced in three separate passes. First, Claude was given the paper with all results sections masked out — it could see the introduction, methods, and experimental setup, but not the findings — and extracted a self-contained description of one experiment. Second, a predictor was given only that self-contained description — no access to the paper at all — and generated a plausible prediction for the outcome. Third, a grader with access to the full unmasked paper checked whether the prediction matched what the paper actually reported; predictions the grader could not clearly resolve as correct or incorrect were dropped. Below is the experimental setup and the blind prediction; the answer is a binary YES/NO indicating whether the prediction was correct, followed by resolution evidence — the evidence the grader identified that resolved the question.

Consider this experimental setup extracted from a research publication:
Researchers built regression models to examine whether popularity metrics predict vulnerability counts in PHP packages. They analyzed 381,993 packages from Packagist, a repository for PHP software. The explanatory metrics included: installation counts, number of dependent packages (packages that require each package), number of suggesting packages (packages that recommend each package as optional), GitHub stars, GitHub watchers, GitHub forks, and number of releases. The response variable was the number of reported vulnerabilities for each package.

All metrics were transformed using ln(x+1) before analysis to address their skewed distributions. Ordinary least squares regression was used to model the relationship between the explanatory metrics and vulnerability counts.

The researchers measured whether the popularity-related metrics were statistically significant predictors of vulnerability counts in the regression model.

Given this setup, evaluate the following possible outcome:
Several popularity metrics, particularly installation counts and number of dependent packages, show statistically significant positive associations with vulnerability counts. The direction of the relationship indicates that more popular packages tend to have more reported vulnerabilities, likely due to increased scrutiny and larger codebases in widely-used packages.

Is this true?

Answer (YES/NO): NO